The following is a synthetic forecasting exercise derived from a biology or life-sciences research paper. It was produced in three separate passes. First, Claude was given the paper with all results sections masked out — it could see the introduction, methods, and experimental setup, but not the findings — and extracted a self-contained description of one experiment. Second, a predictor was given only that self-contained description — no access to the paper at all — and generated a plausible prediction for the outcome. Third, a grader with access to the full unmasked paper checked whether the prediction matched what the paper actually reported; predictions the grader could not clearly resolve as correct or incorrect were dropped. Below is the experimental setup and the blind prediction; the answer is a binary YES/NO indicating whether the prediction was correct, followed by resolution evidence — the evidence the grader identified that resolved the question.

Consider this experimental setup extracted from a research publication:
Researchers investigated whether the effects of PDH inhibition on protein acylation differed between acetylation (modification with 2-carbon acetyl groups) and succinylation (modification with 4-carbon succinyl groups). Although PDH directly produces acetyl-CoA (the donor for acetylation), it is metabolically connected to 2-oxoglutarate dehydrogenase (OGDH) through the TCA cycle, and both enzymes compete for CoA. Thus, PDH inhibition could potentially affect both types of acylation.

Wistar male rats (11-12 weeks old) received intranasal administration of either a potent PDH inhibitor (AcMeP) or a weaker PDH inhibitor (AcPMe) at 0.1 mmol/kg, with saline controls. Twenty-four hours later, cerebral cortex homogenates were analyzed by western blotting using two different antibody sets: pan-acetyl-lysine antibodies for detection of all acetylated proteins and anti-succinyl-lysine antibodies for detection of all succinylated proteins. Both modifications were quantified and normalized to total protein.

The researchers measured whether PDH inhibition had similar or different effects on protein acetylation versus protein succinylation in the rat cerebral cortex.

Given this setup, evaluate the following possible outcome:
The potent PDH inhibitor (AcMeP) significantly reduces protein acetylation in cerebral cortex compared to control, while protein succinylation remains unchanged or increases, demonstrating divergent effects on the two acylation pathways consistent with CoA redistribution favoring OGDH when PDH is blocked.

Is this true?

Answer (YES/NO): NO